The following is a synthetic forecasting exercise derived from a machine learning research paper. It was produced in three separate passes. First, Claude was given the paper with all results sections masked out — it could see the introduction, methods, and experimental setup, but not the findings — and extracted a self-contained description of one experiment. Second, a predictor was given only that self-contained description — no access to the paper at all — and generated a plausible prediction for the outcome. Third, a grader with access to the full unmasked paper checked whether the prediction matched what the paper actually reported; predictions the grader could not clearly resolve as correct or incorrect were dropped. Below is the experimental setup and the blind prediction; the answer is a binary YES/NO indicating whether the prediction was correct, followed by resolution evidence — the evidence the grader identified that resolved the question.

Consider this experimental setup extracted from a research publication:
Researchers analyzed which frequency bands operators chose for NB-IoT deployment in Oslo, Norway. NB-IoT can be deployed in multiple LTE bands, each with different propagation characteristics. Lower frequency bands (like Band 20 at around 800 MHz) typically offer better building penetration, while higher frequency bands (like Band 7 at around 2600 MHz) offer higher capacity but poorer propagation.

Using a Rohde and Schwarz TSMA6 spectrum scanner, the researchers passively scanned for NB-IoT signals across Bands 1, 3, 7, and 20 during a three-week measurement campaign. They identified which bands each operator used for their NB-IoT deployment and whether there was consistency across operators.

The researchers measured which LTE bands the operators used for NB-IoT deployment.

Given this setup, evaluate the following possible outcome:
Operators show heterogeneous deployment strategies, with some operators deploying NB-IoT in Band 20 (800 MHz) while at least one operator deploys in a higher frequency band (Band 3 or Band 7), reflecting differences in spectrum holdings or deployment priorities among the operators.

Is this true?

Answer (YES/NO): NO